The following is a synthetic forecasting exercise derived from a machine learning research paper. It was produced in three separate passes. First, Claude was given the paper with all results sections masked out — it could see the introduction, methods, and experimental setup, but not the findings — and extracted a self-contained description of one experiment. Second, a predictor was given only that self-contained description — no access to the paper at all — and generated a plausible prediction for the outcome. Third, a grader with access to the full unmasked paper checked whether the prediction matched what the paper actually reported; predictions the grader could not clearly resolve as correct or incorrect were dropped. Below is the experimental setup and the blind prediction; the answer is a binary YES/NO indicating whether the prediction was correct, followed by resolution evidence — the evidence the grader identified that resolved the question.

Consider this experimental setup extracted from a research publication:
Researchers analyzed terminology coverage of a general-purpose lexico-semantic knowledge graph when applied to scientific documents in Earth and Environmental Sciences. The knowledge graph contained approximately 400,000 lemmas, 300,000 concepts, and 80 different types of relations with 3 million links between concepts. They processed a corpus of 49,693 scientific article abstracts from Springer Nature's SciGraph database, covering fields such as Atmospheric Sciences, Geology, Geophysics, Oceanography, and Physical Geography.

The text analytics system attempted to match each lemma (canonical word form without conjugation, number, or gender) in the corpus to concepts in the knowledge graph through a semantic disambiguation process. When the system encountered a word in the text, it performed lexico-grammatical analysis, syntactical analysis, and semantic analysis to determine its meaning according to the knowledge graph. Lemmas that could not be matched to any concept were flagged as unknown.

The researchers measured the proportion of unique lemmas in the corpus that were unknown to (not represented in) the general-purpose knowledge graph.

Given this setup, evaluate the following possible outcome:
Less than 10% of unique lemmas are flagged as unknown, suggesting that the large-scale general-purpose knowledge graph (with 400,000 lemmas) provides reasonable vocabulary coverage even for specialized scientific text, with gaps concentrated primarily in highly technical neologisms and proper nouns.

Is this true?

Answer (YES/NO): NO